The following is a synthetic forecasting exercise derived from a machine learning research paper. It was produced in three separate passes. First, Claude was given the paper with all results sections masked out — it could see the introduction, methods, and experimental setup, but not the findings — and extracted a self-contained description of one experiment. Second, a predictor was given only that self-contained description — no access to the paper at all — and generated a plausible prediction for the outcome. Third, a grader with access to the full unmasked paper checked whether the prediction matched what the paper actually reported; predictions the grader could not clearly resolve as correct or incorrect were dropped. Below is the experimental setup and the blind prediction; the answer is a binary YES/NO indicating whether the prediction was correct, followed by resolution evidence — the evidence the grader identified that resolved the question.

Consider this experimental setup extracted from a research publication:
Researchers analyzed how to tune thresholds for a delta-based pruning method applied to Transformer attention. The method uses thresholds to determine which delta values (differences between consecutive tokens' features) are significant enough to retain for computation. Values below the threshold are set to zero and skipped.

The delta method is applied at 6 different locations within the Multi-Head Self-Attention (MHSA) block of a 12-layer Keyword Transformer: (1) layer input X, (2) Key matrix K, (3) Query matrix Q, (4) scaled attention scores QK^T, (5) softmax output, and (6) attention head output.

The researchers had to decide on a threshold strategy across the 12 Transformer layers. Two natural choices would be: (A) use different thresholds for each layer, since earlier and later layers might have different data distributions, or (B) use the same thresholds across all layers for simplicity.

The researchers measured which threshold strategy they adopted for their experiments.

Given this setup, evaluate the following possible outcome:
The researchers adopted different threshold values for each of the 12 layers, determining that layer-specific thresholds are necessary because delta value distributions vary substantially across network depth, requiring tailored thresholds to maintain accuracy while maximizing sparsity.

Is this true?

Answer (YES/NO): NO